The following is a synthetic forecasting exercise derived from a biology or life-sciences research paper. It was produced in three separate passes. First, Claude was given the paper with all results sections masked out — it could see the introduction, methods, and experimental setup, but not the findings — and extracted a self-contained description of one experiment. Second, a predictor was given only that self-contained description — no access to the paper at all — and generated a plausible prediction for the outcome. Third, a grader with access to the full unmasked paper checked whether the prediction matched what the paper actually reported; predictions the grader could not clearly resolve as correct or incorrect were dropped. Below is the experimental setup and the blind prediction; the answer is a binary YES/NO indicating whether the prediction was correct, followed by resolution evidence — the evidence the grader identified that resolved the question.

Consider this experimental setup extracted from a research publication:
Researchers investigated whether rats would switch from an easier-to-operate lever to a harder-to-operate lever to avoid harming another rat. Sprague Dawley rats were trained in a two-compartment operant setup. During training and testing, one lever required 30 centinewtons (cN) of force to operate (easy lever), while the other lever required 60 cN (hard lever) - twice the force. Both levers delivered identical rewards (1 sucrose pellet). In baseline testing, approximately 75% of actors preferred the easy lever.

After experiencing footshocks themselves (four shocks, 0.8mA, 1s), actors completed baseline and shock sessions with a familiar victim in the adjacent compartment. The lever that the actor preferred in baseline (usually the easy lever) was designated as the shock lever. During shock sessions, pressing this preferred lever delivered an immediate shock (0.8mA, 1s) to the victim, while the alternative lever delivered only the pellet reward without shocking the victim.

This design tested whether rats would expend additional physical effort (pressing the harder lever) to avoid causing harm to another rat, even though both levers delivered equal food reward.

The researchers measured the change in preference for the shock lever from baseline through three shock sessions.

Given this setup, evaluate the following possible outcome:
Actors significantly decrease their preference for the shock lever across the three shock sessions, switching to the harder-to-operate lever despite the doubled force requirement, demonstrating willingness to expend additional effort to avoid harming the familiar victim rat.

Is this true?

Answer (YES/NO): YES